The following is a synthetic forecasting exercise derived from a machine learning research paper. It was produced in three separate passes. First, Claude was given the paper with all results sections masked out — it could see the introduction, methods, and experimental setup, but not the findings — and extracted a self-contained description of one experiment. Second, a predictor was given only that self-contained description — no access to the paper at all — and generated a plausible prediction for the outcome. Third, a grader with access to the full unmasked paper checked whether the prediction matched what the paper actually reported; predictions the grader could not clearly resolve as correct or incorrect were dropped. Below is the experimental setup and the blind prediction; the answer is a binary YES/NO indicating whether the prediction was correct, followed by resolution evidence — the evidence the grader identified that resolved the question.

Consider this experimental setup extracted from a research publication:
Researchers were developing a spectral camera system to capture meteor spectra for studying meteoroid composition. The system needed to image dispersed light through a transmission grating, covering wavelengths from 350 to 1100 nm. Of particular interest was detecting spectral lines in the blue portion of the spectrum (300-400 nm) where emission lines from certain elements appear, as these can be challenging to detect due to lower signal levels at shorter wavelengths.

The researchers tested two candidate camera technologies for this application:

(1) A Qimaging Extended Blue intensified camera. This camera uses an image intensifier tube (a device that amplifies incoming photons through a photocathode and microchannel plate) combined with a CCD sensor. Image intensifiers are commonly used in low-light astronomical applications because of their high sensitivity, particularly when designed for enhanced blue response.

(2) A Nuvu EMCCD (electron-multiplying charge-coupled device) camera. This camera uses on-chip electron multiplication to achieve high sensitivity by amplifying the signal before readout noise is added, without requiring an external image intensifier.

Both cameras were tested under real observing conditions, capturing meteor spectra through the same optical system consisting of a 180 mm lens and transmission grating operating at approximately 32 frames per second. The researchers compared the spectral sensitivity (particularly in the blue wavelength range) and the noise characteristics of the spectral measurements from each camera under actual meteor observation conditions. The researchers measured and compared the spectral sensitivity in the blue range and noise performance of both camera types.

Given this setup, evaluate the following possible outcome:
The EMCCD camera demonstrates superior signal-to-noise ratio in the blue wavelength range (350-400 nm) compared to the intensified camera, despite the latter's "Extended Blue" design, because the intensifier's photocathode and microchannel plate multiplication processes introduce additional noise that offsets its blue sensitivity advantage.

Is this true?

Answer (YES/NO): NO